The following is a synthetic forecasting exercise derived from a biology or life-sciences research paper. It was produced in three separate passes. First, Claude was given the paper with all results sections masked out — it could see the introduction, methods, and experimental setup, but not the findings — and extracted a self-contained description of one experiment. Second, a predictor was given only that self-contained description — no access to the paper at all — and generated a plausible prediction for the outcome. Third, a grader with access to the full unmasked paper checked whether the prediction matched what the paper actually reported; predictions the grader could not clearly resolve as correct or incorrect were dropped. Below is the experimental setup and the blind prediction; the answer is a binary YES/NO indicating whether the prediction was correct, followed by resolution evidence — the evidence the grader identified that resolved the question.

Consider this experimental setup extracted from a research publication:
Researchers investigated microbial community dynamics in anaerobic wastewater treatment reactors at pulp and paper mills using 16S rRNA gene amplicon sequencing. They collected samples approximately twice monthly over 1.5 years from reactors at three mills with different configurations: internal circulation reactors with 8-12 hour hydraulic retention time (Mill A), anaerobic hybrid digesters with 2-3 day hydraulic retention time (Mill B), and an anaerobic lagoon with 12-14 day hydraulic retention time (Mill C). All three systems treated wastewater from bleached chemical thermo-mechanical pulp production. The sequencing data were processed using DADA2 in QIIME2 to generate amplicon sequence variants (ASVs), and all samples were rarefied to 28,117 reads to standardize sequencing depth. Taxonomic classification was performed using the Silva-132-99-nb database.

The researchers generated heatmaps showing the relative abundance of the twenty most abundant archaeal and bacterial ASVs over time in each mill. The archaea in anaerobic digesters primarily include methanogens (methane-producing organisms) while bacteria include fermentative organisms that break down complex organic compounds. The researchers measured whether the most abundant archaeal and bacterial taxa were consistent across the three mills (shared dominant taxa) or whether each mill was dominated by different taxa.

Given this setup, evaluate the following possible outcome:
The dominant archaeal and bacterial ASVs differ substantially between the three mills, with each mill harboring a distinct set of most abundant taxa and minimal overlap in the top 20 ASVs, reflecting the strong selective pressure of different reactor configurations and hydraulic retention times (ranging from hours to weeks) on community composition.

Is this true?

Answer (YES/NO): NO